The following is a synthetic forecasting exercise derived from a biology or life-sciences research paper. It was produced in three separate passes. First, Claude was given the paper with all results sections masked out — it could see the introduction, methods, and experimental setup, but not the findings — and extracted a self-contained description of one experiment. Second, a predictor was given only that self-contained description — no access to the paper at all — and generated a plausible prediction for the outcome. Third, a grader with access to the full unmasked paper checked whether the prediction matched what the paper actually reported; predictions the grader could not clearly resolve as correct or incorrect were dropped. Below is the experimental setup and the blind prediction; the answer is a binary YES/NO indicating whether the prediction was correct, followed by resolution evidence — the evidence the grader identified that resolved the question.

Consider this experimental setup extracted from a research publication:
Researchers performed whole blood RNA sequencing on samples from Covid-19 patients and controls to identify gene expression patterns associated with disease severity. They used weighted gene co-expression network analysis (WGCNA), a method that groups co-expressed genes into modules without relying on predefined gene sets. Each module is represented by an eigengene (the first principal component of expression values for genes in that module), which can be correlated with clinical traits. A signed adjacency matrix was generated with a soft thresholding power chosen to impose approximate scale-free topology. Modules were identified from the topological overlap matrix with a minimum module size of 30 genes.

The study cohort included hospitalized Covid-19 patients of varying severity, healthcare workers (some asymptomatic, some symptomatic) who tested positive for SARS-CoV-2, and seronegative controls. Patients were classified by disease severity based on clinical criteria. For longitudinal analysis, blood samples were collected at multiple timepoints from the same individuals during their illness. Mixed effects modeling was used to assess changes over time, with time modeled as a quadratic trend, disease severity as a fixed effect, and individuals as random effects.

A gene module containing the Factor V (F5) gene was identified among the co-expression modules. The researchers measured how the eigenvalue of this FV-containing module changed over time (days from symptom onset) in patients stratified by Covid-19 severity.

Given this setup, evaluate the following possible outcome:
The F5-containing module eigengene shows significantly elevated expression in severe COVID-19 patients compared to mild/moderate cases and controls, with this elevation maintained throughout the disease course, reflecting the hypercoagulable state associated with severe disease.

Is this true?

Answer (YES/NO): YES